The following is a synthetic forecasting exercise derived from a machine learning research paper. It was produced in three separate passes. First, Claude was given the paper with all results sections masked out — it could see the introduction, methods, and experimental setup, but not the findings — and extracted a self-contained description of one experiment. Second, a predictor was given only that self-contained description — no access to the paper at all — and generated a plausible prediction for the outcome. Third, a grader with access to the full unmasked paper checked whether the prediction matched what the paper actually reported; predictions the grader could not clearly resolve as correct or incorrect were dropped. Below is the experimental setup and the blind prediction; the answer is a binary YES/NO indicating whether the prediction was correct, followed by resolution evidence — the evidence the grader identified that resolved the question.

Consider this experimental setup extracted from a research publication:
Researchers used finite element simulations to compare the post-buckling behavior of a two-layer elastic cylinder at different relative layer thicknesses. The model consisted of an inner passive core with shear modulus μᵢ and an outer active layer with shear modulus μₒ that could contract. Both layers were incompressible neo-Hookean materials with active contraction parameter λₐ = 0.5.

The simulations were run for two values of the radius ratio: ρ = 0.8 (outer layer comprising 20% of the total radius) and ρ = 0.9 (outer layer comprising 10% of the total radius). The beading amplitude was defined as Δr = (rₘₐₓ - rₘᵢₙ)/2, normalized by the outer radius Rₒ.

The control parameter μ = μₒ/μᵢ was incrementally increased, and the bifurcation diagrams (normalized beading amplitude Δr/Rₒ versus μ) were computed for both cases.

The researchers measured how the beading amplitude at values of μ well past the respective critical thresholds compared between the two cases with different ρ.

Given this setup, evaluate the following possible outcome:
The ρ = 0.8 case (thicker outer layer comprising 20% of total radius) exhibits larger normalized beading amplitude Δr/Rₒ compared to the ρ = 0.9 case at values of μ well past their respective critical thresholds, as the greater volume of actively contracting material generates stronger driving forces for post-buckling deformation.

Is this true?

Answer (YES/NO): NO